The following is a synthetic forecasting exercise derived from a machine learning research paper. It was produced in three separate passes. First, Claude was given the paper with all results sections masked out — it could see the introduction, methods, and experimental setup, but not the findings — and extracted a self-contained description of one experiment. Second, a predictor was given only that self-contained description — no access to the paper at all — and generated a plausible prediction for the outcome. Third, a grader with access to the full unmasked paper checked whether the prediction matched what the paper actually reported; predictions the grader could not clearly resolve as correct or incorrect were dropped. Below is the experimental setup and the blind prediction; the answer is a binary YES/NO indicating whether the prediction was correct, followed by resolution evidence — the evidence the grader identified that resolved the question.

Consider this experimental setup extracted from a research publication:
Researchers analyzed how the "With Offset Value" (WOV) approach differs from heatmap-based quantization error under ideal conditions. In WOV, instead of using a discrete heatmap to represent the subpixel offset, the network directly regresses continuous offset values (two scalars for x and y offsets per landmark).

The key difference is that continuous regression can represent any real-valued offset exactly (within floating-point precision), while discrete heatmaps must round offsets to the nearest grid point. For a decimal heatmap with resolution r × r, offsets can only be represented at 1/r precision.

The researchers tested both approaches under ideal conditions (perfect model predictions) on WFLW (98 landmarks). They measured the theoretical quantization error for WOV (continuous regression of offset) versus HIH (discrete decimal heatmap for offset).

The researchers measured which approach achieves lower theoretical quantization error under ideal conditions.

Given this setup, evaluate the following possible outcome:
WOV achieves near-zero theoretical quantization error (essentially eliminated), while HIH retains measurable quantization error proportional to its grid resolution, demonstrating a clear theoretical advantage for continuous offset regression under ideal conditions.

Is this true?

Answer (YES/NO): YES